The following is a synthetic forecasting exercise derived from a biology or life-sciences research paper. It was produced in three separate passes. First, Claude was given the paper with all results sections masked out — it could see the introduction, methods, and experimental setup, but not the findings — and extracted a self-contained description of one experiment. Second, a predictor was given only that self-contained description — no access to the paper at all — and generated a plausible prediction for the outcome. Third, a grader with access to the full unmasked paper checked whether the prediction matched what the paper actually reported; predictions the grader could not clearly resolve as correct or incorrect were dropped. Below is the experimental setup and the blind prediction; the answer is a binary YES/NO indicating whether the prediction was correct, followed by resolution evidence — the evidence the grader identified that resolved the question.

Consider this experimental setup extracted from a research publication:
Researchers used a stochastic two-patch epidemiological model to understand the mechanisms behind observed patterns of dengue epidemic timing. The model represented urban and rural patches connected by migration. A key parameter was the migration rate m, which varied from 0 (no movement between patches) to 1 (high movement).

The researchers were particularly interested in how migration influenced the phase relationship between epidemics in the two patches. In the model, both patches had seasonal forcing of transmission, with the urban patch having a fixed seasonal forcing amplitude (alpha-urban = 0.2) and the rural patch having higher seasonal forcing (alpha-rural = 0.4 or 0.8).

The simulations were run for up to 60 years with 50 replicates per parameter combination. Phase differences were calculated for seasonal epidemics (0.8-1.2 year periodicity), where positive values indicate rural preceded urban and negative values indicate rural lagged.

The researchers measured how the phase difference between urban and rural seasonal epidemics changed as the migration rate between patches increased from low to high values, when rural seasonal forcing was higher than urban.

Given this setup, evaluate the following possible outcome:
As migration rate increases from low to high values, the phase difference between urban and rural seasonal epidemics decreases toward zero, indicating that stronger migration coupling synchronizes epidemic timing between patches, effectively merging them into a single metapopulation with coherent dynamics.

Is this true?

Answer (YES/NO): NO